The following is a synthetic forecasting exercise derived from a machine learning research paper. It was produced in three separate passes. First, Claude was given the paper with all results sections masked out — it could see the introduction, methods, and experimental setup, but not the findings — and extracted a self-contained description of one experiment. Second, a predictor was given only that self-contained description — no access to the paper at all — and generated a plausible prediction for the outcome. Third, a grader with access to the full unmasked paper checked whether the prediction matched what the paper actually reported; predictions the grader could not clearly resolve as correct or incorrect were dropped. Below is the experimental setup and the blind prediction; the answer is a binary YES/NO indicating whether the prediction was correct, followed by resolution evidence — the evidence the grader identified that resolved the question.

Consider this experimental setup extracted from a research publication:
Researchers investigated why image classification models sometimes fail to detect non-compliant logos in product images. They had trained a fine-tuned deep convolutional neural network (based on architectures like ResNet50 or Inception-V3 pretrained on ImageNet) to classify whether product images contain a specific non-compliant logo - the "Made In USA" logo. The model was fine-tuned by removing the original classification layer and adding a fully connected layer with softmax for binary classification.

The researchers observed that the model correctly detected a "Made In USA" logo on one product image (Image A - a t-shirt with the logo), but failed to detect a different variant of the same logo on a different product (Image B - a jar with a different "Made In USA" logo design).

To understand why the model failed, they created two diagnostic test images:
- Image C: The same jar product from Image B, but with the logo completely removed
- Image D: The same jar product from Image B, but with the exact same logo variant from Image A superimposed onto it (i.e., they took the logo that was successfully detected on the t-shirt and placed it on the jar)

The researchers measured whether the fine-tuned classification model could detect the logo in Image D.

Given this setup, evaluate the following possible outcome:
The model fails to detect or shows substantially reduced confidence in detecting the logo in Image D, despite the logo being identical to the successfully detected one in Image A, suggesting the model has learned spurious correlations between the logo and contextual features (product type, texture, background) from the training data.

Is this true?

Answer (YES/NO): YES